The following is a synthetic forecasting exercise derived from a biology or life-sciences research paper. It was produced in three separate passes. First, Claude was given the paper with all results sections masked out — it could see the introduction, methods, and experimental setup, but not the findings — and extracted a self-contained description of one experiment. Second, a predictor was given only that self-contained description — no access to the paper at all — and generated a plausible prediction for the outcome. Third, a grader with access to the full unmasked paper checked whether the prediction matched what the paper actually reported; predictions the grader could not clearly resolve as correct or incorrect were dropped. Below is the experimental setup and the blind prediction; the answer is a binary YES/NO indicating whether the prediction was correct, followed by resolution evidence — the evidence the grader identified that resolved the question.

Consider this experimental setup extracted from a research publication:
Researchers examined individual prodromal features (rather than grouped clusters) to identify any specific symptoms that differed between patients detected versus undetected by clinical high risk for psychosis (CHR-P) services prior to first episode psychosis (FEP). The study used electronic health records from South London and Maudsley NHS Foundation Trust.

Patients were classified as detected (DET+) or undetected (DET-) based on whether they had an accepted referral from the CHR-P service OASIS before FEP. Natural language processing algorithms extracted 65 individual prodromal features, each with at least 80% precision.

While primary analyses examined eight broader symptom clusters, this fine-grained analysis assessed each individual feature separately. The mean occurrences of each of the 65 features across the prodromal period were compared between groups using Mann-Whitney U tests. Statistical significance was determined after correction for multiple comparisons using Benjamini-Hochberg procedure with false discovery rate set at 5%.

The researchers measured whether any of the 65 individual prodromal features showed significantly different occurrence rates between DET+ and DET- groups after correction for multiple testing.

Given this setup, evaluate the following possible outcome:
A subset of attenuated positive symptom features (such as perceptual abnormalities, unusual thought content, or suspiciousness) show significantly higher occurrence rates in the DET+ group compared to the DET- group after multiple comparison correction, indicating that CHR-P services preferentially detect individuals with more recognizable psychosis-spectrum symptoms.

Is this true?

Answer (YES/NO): NO